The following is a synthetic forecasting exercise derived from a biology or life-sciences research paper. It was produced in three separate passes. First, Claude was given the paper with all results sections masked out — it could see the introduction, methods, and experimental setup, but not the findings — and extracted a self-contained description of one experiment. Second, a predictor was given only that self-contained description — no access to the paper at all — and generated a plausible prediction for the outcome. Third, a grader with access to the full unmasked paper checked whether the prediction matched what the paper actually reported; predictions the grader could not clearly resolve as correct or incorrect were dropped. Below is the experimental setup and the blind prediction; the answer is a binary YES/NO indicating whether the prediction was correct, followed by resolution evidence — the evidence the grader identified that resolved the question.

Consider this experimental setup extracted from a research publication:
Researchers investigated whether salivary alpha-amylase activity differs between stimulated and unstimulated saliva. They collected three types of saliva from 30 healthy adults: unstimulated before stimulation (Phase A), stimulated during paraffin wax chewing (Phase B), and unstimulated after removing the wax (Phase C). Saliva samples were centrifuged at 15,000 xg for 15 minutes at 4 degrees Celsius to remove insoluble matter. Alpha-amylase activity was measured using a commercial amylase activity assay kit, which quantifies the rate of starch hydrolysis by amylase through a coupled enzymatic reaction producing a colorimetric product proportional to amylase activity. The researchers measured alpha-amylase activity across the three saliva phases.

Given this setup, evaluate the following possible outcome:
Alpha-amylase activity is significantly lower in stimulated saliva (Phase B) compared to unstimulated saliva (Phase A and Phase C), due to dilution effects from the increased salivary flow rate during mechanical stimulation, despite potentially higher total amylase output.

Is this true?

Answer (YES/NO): NO